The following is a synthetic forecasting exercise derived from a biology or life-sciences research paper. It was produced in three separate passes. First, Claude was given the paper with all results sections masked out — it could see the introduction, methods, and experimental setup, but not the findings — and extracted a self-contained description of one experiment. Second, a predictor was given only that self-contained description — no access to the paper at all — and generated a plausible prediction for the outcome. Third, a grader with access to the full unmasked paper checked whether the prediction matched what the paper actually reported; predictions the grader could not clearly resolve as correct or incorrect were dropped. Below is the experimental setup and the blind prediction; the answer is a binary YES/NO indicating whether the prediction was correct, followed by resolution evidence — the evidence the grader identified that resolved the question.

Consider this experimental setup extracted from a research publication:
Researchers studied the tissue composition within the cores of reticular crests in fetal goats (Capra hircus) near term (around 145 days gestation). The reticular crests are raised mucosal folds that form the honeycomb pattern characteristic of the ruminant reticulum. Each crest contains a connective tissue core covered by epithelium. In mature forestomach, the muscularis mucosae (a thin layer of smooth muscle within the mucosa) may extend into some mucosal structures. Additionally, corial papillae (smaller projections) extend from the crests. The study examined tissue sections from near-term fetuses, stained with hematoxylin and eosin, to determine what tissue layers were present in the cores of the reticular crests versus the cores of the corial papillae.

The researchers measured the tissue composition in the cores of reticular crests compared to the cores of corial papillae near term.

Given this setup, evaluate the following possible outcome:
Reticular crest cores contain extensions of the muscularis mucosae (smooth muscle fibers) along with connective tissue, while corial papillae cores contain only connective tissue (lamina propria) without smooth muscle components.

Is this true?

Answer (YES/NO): YES